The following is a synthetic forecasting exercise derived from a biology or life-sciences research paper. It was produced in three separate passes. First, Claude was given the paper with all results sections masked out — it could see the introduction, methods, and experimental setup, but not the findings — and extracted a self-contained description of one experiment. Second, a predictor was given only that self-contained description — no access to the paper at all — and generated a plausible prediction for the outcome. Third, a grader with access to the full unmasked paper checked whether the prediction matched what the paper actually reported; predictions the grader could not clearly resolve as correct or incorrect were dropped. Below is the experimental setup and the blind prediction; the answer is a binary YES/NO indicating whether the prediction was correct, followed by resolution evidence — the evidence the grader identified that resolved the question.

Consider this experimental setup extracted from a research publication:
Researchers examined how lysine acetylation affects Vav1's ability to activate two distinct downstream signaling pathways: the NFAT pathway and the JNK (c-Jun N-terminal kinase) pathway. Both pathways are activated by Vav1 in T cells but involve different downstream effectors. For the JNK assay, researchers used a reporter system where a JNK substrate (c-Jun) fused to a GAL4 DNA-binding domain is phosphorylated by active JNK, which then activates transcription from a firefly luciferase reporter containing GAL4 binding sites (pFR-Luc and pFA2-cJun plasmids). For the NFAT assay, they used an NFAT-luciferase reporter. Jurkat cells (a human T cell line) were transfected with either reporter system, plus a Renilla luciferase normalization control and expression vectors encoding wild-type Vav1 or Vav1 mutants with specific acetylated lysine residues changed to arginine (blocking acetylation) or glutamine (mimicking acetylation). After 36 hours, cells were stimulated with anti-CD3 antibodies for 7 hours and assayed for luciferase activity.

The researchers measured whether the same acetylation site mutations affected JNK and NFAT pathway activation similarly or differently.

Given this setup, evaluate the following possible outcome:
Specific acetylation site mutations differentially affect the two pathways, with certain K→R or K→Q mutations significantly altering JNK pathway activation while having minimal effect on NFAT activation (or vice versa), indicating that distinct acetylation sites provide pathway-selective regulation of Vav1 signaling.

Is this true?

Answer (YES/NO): YES